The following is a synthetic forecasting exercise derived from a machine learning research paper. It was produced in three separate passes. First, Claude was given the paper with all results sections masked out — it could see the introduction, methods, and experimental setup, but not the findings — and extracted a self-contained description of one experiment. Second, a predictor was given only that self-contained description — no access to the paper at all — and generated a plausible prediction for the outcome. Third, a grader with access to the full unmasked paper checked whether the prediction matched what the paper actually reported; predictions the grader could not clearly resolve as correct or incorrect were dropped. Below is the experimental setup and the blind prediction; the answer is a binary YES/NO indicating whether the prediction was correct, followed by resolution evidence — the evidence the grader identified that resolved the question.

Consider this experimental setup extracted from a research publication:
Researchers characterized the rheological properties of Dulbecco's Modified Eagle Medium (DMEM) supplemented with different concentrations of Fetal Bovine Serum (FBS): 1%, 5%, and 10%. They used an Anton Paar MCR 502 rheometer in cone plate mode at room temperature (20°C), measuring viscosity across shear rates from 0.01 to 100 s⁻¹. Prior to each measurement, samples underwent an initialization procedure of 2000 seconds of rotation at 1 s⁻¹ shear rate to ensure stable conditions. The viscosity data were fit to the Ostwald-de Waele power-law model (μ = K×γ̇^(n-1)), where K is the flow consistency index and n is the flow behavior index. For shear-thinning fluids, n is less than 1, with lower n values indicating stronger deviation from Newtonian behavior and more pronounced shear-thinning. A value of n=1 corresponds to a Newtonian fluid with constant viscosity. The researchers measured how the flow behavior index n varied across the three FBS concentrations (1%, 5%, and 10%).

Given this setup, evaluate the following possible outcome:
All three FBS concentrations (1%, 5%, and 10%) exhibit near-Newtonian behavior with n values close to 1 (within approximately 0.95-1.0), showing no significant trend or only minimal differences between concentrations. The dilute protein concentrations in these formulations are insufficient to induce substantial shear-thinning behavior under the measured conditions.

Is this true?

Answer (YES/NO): NO